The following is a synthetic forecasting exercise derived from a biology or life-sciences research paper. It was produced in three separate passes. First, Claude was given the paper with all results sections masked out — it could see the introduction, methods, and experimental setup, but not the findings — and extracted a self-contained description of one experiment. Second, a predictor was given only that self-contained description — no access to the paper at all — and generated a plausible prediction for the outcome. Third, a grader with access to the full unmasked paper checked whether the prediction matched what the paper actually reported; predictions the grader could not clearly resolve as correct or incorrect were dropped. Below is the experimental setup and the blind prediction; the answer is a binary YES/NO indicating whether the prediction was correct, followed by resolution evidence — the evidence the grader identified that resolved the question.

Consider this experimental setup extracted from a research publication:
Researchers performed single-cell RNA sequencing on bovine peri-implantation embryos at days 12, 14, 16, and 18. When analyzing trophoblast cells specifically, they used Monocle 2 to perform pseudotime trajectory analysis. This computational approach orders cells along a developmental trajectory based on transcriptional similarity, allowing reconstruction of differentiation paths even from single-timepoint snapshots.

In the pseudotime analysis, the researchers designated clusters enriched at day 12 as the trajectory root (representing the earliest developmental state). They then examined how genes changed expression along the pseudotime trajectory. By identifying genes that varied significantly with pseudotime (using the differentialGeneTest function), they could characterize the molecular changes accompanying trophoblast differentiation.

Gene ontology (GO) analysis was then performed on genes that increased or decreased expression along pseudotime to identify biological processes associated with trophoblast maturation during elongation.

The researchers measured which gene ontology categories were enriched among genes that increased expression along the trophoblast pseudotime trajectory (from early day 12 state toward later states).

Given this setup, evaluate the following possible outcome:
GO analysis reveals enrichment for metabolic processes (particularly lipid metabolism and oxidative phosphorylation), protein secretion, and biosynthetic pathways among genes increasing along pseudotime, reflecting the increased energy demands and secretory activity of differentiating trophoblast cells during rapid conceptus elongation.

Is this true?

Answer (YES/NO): NO